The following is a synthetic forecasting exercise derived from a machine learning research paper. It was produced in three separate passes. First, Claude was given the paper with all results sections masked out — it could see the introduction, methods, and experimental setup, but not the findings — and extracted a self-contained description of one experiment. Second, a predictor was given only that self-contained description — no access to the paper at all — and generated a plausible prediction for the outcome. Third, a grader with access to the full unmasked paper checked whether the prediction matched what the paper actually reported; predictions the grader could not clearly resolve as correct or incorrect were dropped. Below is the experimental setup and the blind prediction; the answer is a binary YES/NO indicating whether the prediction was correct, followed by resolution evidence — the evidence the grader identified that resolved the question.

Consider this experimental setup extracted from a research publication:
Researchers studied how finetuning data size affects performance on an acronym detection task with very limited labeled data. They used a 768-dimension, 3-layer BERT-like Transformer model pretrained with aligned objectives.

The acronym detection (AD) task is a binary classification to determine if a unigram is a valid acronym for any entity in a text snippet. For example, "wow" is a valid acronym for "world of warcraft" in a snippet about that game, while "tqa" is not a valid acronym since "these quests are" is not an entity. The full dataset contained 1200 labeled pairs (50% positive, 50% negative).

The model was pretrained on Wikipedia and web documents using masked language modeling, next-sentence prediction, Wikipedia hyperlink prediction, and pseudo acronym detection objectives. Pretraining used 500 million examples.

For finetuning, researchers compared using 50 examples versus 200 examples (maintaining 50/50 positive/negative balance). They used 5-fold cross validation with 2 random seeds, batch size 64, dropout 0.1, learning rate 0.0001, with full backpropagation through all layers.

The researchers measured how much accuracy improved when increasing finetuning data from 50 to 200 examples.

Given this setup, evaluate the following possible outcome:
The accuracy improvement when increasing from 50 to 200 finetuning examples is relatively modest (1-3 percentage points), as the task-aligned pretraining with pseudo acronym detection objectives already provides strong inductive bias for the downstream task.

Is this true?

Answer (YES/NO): NO